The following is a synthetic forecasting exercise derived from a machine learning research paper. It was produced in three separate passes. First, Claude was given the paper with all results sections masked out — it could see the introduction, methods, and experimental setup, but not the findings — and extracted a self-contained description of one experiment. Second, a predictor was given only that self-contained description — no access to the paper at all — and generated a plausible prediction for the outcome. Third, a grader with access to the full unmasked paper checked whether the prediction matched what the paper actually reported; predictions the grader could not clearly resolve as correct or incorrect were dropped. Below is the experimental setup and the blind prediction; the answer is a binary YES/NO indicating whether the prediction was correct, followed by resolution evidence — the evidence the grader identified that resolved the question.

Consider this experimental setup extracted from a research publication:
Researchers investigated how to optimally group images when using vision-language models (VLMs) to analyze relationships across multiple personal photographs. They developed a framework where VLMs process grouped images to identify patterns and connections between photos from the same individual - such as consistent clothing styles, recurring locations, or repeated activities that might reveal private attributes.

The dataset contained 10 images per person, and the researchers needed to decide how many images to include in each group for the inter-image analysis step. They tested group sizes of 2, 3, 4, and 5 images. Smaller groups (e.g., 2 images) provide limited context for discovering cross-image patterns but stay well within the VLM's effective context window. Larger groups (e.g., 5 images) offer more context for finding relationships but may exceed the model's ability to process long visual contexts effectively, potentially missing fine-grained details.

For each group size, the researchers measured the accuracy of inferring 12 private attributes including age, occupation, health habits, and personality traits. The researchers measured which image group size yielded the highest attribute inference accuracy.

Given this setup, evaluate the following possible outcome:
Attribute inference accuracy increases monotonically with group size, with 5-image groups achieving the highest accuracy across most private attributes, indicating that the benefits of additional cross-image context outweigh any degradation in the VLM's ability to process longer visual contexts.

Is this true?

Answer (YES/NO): NO